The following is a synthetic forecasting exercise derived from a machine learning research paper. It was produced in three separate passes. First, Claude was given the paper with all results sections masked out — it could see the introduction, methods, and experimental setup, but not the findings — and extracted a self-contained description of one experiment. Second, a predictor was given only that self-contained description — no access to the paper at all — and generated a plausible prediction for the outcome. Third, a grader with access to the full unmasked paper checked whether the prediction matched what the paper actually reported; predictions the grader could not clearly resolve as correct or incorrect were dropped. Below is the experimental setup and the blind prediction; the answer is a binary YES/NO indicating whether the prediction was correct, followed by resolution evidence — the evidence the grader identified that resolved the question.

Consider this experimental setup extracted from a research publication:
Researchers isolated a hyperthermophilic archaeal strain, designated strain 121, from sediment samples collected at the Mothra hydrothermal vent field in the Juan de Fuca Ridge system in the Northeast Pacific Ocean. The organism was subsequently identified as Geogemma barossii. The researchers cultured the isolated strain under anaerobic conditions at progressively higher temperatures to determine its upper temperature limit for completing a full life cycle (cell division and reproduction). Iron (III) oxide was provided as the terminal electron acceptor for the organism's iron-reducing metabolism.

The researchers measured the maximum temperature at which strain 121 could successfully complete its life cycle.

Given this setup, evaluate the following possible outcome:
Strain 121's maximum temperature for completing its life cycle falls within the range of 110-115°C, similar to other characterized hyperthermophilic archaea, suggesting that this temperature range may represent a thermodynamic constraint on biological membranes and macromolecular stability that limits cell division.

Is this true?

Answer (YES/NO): NO